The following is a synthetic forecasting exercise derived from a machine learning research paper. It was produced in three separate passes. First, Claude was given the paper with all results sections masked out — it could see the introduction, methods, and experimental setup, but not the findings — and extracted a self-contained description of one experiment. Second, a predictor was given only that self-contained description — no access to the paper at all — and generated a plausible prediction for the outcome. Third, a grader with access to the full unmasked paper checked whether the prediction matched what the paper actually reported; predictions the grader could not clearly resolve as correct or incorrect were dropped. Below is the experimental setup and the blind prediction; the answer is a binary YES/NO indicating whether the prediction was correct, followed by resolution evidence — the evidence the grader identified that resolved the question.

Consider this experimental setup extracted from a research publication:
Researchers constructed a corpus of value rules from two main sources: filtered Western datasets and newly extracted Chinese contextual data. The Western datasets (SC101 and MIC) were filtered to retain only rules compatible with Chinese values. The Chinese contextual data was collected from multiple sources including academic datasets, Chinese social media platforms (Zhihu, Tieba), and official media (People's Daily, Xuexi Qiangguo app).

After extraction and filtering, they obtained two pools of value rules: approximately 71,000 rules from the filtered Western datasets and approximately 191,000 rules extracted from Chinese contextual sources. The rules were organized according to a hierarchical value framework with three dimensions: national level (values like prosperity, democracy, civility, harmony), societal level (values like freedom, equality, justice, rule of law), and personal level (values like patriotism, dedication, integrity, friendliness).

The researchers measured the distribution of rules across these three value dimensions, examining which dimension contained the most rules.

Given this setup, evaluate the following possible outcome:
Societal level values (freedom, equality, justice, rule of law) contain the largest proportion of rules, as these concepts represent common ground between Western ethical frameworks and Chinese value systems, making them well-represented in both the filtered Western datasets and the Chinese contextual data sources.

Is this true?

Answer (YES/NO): NO